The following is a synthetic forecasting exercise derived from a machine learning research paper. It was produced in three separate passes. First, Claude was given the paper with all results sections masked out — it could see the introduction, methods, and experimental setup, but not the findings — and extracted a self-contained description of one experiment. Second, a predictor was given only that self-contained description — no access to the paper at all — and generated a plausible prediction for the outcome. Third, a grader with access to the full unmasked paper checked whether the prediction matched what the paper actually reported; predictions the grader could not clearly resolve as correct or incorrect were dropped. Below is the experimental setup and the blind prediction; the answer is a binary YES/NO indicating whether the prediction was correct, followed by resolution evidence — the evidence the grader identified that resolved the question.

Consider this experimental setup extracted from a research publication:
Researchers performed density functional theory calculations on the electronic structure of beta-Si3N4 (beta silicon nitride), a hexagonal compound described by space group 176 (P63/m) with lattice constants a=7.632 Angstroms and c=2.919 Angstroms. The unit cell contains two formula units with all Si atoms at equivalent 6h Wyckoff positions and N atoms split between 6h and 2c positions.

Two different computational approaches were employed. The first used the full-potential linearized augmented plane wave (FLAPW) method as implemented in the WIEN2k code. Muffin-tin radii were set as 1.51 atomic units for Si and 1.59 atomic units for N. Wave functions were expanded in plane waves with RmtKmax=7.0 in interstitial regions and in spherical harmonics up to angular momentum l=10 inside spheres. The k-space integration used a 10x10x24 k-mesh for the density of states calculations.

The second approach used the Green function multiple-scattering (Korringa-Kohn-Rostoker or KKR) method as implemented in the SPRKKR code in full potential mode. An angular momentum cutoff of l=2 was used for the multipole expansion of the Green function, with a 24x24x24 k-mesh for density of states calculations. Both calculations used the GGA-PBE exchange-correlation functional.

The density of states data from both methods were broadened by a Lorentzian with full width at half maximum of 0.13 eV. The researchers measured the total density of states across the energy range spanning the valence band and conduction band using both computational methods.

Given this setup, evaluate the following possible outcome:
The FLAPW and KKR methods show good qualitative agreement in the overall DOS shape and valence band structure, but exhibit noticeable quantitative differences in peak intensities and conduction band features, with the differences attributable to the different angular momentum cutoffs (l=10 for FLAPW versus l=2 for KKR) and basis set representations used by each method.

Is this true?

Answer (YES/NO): NO